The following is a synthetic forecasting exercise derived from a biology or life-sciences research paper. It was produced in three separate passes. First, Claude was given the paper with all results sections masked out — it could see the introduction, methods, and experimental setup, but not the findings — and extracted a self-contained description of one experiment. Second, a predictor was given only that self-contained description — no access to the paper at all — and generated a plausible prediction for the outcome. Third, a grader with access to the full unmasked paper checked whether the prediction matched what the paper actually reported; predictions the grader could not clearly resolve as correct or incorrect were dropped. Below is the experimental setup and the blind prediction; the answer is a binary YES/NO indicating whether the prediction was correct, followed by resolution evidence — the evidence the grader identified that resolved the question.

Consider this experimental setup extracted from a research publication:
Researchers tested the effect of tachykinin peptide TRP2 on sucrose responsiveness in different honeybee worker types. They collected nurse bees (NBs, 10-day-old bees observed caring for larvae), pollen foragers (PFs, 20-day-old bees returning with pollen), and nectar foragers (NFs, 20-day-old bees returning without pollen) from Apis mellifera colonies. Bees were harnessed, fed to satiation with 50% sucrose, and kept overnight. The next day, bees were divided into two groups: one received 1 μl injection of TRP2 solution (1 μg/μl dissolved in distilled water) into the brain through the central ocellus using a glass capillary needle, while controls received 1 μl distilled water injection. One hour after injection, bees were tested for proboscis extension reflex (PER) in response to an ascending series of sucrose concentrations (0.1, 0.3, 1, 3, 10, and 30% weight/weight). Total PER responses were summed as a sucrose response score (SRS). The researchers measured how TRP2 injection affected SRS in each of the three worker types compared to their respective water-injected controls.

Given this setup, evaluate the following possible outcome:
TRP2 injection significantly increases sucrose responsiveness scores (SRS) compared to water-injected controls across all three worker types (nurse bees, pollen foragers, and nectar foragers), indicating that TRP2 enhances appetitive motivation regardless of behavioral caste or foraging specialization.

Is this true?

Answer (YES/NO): NO